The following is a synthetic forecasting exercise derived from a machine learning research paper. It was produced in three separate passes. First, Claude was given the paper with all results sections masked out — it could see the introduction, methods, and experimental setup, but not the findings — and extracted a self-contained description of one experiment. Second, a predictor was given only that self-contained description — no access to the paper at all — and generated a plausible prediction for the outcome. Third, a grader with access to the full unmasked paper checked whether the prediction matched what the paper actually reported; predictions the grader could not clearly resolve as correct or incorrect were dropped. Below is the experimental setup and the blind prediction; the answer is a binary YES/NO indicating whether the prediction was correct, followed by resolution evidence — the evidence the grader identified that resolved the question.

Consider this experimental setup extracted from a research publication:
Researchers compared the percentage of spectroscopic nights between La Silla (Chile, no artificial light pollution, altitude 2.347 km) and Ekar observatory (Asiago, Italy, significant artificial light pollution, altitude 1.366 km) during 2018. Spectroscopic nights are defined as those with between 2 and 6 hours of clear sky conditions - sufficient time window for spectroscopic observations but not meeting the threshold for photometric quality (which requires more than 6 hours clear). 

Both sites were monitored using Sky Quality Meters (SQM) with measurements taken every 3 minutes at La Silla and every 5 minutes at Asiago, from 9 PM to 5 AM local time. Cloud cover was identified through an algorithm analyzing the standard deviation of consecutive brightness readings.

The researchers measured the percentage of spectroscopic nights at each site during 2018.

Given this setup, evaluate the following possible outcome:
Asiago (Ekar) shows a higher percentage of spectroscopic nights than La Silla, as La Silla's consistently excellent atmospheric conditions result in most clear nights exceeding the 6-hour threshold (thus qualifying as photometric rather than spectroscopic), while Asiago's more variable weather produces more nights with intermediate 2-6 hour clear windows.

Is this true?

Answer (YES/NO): YES